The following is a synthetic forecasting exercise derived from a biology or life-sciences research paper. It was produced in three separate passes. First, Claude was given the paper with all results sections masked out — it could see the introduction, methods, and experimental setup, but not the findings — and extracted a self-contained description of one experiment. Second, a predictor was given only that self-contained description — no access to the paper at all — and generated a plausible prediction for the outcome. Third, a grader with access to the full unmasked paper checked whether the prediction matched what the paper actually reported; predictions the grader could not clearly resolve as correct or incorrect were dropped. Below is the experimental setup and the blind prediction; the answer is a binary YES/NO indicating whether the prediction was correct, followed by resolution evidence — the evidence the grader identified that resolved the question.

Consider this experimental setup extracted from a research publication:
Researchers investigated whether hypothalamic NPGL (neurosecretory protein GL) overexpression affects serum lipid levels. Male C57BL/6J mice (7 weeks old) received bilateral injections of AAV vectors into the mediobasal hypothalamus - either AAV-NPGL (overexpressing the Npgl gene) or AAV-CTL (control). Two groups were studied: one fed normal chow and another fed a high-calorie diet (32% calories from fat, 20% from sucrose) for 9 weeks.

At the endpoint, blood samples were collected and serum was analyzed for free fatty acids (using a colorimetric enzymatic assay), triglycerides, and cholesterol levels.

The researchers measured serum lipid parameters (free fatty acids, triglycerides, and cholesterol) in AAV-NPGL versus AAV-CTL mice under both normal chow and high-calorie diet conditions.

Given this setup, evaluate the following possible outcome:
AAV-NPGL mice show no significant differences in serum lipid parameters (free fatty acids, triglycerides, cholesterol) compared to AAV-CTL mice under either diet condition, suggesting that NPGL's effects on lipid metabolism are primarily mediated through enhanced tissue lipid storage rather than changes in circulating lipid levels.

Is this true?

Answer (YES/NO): NO